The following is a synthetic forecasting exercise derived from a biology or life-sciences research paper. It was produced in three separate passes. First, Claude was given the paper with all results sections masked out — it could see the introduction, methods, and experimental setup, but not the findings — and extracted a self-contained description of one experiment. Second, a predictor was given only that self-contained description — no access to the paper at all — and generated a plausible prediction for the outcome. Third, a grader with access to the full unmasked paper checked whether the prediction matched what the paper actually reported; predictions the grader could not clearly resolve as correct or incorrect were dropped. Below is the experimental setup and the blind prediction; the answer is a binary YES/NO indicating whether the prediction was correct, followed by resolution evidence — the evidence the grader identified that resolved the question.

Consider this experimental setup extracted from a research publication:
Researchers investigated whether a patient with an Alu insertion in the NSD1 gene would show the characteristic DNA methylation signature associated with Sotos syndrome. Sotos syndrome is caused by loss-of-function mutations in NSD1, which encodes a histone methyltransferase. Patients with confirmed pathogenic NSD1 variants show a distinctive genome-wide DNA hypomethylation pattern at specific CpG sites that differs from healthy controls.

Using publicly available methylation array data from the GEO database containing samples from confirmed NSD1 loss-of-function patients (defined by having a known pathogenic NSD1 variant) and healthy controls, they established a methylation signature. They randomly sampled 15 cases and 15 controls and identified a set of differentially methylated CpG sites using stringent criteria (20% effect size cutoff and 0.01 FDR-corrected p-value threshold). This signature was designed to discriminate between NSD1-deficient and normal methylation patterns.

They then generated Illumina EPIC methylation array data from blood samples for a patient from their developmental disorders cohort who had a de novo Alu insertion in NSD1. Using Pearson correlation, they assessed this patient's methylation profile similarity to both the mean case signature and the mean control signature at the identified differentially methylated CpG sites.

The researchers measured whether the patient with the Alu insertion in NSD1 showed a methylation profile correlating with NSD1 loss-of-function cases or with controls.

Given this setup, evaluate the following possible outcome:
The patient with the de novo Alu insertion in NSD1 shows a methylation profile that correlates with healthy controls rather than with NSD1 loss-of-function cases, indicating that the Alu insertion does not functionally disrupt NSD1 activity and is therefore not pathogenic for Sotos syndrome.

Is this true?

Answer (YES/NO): NO